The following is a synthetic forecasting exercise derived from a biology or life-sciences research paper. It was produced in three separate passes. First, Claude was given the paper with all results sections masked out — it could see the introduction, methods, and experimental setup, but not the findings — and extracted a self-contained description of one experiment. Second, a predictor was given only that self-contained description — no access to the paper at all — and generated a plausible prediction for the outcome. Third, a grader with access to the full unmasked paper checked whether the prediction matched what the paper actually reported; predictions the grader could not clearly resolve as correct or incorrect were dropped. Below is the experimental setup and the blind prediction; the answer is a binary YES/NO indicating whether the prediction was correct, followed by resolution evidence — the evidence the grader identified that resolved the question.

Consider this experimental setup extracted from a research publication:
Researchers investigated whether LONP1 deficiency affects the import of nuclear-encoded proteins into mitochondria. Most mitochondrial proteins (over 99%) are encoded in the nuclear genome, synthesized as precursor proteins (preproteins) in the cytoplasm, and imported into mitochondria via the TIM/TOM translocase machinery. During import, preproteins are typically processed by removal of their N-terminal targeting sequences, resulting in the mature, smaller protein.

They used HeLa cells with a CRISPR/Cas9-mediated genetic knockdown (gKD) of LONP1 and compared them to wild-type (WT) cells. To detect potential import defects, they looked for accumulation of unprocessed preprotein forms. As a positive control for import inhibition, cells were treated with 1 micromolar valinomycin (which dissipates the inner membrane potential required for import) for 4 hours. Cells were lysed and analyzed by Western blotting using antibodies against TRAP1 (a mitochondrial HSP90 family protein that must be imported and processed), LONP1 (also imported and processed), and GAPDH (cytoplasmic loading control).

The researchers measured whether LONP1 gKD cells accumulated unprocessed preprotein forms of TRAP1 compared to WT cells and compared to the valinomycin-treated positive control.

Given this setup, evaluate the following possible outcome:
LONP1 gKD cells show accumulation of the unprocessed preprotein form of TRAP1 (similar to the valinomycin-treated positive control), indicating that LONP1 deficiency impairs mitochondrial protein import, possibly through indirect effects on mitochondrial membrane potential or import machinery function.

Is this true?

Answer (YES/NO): NO